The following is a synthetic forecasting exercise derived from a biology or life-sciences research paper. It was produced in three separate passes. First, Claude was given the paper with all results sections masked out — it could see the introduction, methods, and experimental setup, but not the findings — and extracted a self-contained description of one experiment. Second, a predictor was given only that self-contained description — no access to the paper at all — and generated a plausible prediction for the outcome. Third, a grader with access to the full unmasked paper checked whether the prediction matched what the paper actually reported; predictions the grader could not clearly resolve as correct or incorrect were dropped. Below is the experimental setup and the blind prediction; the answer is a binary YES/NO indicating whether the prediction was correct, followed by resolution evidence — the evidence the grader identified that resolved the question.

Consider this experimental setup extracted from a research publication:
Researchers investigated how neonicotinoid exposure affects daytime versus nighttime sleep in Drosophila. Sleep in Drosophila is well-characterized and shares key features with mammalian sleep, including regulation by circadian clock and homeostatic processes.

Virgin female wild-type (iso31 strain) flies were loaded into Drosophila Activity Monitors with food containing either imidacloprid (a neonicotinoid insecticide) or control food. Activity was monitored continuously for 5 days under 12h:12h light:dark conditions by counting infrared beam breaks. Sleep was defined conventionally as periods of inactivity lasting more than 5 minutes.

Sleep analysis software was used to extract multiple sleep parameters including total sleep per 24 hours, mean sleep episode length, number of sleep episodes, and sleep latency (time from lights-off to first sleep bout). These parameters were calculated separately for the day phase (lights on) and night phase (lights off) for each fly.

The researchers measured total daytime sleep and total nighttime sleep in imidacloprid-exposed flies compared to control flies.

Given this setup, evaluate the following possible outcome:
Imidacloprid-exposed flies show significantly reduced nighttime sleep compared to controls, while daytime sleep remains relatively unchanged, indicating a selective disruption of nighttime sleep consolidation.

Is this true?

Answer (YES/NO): YES